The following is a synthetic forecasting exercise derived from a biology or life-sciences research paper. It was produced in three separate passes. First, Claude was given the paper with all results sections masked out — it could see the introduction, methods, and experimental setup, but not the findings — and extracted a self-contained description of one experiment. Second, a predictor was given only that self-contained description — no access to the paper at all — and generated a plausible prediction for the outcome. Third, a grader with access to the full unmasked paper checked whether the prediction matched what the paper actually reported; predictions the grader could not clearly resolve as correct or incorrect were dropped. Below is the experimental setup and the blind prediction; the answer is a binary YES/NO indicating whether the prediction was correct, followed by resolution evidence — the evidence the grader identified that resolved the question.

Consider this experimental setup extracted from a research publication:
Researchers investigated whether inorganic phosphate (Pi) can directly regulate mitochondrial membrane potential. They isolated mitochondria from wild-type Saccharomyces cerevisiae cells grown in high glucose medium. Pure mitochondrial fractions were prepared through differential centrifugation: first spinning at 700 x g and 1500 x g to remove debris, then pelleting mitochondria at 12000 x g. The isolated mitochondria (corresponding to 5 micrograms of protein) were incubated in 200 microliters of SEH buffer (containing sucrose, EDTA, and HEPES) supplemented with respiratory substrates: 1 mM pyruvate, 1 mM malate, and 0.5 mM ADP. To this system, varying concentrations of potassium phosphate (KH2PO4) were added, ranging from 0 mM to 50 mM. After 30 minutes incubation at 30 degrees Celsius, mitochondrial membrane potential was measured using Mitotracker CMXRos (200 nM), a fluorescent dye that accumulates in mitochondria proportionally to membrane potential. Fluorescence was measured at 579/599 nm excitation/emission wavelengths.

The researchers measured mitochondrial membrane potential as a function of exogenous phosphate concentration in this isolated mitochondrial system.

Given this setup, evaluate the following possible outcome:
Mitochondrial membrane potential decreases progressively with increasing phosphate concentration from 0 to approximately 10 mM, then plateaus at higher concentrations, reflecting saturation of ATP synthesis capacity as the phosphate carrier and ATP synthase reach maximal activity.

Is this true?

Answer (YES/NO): NO